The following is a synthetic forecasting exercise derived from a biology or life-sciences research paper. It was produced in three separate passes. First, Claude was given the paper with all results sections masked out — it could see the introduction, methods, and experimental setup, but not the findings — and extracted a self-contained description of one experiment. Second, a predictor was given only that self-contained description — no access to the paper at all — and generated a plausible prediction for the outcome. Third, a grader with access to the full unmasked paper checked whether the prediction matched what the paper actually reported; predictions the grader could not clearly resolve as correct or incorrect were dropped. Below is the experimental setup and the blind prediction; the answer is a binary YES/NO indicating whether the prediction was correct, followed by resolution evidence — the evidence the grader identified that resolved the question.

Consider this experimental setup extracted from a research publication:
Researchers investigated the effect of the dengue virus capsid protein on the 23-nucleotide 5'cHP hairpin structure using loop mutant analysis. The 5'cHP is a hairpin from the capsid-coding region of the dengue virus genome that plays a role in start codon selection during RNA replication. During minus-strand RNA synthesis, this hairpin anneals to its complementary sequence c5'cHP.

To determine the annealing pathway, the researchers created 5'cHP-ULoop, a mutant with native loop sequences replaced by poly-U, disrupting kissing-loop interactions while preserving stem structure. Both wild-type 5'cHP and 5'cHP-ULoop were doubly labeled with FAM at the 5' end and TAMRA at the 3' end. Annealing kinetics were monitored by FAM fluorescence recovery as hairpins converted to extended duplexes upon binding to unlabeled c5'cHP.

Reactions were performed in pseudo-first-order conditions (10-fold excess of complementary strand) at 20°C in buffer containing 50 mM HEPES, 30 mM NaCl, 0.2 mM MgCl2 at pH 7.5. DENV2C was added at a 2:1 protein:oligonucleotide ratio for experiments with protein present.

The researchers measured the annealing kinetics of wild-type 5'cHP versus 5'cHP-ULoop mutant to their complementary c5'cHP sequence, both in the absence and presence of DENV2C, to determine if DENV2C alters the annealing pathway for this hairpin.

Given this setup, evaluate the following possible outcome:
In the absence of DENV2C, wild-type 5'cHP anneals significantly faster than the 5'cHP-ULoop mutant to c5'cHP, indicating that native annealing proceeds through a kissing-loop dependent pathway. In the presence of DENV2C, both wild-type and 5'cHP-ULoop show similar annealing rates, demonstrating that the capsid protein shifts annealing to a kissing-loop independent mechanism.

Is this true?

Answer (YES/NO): YES